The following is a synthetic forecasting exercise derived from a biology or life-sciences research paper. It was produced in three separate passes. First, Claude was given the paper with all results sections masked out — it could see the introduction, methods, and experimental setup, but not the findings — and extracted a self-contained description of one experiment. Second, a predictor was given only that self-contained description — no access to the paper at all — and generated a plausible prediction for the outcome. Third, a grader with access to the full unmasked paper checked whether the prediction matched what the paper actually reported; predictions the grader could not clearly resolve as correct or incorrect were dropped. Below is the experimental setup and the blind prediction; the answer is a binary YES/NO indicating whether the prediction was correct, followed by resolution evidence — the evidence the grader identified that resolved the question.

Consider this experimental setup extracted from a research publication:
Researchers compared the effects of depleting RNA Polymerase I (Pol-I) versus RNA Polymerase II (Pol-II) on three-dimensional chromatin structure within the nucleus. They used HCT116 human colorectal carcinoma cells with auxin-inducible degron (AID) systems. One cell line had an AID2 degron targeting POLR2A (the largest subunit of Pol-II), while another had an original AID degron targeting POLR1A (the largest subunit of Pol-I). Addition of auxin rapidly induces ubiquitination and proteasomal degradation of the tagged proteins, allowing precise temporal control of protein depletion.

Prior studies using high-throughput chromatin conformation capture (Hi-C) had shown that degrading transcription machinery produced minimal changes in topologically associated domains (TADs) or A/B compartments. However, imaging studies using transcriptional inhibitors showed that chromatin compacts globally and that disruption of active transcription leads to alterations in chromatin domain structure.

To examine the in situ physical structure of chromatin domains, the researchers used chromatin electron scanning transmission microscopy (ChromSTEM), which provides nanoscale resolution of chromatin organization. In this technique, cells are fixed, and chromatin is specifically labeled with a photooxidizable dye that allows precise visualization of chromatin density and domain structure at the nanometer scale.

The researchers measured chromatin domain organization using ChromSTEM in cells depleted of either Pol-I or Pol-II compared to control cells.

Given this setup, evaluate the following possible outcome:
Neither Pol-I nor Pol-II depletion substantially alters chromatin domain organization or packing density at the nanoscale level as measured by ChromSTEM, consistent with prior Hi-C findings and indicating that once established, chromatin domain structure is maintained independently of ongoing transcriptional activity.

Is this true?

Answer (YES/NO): NO